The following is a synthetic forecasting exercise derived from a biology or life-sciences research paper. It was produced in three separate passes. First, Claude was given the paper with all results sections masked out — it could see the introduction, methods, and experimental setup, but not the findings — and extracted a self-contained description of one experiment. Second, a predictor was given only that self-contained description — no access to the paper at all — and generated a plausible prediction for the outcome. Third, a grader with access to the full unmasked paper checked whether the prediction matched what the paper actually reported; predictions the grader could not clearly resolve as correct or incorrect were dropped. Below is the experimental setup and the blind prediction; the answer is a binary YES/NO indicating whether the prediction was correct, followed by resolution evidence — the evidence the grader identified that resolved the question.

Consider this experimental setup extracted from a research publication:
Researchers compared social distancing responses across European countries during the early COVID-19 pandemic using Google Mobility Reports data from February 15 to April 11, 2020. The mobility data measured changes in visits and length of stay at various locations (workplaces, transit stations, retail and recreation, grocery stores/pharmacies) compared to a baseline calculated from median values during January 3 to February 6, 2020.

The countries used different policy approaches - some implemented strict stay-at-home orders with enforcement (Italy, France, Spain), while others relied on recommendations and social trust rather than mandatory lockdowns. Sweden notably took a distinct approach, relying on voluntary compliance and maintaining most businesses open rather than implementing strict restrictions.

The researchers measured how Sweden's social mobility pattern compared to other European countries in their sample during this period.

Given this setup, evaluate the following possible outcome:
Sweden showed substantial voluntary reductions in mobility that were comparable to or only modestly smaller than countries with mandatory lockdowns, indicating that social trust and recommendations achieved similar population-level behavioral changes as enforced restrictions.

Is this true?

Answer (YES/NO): NO